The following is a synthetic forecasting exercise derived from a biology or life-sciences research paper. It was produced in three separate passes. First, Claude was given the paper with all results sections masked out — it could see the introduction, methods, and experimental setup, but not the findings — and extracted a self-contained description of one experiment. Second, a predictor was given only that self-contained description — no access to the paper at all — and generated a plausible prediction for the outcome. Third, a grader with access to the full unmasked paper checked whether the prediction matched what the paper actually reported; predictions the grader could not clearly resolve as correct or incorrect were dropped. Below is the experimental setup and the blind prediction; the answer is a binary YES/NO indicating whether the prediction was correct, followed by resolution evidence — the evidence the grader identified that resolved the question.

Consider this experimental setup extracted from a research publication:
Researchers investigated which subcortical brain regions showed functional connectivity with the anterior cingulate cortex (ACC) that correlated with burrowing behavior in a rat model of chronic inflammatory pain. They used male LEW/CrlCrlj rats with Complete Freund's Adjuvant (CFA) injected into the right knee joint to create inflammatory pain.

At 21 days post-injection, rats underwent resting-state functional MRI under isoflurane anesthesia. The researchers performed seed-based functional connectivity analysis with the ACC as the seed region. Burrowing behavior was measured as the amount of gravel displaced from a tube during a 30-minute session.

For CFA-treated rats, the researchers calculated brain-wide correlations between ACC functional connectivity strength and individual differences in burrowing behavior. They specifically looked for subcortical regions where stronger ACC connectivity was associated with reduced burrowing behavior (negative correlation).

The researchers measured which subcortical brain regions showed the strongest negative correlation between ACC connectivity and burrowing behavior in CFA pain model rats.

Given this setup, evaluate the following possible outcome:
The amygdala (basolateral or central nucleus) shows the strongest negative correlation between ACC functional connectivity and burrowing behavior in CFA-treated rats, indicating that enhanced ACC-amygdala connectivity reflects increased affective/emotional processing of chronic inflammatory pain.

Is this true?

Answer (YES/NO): NO